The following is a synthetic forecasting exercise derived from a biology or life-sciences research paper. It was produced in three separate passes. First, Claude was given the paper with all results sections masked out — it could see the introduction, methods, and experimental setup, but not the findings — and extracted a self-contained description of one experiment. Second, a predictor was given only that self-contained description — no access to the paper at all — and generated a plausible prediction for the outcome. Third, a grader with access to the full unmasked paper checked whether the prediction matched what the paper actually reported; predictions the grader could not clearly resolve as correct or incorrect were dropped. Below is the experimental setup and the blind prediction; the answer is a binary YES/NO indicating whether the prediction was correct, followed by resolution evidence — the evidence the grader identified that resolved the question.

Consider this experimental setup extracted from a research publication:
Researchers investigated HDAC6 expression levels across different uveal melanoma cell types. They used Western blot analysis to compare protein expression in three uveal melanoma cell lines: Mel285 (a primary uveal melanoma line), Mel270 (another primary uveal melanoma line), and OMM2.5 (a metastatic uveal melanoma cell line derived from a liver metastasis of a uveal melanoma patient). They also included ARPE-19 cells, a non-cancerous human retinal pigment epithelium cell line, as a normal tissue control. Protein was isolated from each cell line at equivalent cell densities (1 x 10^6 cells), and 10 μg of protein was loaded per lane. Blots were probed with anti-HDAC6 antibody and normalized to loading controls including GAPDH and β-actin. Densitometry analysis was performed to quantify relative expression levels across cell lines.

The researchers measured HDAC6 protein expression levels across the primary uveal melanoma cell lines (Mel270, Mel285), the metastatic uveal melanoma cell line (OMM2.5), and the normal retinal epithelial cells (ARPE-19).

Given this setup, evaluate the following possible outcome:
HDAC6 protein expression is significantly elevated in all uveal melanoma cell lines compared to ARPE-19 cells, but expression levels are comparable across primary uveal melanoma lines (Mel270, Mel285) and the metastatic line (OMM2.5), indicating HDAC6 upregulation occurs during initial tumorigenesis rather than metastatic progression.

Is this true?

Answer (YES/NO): NO